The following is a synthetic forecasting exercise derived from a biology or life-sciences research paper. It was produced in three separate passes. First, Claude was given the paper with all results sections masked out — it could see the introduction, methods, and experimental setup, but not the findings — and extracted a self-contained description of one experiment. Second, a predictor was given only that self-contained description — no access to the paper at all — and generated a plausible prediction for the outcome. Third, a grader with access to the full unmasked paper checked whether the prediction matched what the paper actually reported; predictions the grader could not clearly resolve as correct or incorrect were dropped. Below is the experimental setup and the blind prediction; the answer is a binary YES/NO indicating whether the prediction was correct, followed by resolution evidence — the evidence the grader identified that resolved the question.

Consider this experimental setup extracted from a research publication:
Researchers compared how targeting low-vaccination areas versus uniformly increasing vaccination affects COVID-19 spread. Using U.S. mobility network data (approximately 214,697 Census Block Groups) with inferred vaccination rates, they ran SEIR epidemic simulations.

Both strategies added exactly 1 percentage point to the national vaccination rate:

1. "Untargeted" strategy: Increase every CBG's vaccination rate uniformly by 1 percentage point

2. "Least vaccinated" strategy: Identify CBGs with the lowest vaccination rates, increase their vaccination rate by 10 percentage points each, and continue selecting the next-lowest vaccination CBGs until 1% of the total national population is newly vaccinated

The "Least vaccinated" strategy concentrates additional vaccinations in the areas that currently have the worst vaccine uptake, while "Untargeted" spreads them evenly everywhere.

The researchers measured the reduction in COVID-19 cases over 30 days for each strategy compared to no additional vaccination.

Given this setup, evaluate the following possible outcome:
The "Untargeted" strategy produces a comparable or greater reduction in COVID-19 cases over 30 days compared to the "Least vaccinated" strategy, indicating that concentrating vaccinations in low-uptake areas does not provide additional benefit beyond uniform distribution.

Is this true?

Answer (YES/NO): NO